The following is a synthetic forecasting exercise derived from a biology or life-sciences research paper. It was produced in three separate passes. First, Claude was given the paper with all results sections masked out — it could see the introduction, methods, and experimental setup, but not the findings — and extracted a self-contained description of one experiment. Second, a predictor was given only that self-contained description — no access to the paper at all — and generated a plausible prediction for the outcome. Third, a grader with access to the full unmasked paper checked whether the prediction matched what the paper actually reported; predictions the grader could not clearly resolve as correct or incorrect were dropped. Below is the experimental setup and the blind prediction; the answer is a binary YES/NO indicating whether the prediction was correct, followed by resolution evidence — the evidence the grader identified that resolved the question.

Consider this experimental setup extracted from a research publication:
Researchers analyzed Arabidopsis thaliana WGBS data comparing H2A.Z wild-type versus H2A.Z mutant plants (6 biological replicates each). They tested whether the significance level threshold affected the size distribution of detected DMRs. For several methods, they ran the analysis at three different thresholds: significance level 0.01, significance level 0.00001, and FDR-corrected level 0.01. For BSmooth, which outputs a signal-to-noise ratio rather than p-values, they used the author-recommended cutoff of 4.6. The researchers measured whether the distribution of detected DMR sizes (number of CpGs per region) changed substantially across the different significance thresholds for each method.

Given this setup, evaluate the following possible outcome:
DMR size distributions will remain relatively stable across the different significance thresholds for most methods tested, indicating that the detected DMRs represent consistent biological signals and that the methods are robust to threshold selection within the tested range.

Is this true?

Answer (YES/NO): YES